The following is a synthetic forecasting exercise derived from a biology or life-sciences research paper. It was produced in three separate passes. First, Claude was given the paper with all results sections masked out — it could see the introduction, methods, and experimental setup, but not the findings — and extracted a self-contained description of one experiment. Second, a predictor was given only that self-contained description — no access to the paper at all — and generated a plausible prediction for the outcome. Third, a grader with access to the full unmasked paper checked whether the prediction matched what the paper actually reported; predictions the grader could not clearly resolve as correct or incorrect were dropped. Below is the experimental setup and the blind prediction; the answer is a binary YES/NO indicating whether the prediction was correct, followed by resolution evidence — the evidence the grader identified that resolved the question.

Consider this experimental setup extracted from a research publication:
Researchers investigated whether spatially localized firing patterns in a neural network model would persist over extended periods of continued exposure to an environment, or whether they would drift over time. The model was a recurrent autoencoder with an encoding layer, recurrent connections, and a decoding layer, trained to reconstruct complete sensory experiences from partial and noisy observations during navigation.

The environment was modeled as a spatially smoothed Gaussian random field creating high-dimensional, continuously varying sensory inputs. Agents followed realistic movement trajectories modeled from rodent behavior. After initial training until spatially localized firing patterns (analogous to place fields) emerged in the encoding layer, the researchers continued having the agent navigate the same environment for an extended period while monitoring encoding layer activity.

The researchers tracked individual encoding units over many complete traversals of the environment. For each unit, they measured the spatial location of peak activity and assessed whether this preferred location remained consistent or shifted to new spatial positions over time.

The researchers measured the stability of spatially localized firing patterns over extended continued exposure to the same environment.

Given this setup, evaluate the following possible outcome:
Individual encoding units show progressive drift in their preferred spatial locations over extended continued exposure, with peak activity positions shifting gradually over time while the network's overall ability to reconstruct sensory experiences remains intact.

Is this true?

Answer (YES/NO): YES